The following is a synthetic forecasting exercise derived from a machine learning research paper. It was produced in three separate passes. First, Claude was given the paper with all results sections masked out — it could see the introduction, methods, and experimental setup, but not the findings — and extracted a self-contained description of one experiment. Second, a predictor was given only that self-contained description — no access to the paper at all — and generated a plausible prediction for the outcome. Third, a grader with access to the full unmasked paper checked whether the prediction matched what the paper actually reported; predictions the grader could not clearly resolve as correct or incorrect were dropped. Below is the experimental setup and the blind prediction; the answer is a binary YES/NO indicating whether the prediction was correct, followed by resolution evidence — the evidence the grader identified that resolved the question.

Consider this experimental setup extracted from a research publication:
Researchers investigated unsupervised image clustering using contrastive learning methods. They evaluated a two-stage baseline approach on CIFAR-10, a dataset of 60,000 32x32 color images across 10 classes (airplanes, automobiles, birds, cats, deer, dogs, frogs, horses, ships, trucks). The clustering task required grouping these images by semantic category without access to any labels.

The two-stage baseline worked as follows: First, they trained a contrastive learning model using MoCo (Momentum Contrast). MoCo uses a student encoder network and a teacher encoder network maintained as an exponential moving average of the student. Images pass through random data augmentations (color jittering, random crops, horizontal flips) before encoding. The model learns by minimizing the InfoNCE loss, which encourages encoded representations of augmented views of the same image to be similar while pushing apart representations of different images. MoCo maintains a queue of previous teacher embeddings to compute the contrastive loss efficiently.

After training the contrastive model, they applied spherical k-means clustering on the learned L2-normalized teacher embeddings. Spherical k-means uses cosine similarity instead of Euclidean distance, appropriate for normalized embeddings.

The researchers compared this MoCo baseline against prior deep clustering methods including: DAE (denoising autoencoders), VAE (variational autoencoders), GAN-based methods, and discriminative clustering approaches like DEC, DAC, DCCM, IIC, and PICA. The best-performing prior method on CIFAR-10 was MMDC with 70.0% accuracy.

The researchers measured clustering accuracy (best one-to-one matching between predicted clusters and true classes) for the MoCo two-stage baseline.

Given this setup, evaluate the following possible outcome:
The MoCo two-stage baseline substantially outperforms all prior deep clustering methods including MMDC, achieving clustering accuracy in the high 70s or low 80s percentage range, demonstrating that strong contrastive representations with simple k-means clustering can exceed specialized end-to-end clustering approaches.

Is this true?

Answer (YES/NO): YES